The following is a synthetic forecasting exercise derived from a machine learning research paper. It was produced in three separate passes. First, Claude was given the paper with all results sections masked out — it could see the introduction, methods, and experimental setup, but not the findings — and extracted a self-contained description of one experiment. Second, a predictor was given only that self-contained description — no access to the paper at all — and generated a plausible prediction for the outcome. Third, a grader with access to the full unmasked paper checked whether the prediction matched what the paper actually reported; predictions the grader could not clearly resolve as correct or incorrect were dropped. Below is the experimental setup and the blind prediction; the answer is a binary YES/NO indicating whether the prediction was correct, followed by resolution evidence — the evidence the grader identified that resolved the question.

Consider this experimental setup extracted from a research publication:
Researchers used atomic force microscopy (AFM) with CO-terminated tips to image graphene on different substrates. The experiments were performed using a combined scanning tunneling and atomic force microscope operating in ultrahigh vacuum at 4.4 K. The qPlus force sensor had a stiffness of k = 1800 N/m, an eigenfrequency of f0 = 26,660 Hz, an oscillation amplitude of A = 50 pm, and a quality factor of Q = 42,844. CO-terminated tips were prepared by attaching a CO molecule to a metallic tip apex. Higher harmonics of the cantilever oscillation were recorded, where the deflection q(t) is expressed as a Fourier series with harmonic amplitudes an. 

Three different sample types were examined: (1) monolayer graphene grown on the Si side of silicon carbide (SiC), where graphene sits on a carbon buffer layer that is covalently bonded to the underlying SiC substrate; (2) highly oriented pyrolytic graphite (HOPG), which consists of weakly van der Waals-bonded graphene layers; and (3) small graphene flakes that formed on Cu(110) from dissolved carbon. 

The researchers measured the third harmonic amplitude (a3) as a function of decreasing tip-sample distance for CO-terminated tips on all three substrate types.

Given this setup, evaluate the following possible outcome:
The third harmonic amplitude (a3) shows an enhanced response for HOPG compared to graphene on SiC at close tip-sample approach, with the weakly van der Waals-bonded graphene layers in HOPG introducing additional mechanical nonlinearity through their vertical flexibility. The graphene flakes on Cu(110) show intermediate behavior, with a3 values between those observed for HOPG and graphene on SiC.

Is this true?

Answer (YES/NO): NO